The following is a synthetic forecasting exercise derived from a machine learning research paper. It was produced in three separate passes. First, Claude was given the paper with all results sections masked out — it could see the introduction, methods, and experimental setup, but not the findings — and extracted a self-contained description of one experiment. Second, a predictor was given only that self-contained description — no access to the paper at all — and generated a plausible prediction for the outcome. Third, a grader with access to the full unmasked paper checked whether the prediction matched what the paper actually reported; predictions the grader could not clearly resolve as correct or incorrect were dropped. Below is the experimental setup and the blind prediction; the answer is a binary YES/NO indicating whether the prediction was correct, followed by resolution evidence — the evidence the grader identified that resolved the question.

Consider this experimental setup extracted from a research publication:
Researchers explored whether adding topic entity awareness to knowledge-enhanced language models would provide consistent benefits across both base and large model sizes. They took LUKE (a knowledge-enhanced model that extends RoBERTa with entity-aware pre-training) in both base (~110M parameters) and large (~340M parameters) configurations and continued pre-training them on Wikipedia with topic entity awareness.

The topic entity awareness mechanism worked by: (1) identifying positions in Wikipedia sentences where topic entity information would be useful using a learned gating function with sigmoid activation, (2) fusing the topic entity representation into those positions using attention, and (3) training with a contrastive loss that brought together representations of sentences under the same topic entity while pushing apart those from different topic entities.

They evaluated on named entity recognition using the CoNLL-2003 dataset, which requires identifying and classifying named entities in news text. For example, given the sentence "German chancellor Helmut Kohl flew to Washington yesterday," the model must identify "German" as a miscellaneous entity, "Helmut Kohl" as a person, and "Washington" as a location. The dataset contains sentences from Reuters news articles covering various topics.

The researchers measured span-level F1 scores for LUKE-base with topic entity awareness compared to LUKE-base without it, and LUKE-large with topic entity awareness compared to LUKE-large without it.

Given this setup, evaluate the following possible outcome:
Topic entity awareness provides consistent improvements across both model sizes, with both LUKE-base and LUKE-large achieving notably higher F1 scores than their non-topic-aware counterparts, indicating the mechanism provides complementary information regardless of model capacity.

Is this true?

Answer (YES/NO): NO